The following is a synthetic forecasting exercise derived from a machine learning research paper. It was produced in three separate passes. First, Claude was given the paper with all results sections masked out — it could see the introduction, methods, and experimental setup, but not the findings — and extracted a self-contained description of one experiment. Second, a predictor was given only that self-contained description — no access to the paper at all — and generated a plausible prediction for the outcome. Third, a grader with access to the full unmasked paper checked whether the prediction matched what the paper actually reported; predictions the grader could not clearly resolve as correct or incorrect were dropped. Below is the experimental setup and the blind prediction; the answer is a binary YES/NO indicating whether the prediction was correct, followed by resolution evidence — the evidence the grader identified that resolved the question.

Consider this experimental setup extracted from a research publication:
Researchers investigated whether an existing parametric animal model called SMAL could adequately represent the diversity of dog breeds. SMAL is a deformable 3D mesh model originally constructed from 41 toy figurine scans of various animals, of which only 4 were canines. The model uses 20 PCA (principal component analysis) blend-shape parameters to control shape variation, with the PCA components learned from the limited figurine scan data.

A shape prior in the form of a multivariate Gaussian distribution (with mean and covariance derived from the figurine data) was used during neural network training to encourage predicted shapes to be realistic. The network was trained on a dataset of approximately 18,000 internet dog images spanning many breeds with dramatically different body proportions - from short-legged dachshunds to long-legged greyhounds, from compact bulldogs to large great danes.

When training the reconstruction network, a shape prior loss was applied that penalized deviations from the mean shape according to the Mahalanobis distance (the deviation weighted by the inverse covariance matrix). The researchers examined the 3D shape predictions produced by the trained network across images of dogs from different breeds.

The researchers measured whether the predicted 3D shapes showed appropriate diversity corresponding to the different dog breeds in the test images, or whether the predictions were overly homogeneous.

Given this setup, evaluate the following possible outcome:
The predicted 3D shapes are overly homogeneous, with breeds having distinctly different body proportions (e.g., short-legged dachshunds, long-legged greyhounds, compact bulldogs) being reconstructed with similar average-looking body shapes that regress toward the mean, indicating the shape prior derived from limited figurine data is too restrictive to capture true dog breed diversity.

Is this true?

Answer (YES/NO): YES